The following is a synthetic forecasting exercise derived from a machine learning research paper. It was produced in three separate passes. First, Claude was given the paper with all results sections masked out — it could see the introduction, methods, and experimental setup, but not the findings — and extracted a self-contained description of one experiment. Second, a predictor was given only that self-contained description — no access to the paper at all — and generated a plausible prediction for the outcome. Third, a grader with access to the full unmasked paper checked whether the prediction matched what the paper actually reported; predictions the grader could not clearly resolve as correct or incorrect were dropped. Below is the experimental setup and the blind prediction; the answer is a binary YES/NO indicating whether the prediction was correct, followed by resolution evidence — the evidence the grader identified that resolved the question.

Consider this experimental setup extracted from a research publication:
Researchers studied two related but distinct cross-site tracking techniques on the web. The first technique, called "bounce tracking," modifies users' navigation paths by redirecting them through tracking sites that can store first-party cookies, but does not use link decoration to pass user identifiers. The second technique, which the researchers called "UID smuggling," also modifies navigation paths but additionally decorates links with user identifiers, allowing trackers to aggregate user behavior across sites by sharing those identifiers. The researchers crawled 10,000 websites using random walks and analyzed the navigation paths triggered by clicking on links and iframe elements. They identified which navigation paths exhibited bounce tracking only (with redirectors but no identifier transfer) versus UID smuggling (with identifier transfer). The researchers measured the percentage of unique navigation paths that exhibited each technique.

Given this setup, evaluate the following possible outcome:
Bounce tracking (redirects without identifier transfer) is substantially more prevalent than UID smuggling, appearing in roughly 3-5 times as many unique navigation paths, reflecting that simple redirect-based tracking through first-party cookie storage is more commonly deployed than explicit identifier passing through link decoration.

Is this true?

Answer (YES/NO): NO